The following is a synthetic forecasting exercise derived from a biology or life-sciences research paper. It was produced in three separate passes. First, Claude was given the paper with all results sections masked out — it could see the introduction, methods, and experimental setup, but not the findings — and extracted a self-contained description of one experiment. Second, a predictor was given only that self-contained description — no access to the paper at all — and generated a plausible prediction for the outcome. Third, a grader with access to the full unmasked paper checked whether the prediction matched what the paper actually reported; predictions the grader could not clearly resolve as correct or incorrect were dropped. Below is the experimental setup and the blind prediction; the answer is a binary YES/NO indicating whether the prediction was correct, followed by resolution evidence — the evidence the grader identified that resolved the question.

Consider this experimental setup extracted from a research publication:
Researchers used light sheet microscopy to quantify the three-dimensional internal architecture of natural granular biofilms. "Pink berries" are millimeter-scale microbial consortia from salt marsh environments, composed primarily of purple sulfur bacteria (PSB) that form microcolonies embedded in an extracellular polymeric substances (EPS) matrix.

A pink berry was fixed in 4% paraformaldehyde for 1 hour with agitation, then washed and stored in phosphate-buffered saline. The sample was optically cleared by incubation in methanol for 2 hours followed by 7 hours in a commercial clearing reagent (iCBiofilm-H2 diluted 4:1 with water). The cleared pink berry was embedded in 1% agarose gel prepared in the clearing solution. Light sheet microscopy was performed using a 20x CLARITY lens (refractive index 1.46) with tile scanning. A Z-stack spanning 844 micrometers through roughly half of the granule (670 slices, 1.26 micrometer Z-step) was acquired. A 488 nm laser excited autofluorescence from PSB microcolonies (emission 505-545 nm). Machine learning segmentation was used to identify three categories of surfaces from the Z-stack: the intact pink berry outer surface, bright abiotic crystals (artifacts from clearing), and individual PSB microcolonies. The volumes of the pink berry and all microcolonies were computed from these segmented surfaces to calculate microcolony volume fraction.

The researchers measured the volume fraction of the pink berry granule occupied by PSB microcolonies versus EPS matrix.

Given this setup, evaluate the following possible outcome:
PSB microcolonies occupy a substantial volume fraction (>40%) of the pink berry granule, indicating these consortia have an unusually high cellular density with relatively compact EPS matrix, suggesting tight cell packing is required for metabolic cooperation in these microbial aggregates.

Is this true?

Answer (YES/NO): NO